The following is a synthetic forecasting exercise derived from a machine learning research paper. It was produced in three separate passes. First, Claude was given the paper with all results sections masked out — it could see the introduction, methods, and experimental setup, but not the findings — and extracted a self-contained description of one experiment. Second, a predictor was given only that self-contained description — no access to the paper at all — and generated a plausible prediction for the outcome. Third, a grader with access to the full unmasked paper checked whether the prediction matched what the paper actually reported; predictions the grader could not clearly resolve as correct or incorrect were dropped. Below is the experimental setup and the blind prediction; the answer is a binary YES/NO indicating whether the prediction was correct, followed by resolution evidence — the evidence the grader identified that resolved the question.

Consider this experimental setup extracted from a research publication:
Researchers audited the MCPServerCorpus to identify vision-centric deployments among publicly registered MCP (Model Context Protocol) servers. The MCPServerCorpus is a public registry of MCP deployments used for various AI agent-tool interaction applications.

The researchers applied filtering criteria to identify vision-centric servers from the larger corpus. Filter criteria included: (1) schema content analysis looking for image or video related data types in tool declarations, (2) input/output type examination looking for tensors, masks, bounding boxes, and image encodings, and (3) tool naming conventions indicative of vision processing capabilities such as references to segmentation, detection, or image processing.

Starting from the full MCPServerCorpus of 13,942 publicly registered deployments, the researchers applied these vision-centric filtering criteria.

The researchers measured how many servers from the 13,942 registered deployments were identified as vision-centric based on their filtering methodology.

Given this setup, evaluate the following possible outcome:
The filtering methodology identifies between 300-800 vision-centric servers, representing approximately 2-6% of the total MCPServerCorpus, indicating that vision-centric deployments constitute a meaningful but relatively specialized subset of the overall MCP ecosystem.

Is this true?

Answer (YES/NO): NO